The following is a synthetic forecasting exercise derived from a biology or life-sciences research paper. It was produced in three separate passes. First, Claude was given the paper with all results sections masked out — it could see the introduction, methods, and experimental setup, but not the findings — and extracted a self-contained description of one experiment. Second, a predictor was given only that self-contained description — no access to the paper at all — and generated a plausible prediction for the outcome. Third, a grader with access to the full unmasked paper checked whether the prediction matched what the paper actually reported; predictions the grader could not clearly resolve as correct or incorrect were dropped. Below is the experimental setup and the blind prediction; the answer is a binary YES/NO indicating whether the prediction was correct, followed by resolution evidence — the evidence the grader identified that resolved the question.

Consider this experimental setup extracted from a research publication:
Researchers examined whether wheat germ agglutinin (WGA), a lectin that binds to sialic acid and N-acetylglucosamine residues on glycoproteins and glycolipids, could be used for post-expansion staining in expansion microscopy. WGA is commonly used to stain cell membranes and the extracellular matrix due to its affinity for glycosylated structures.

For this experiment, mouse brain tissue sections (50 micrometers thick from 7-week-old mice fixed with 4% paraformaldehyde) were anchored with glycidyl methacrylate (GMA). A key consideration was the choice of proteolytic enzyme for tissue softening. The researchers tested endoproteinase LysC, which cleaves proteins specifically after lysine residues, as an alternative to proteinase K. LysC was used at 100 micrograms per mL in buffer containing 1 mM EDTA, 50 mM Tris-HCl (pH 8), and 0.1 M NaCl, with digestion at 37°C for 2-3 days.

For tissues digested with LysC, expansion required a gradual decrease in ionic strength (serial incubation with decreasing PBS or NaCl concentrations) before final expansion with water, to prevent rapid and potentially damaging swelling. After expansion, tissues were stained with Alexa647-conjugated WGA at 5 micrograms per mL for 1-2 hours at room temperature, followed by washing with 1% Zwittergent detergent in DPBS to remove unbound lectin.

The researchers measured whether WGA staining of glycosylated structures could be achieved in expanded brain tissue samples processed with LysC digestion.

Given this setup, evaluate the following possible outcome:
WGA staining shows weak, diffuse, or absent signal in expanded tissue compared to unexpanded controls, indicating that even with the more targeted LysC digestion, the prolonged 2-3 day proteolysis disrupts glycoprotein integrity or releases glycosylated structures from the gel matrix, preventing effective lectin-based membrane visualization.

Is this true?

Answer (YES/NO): NO